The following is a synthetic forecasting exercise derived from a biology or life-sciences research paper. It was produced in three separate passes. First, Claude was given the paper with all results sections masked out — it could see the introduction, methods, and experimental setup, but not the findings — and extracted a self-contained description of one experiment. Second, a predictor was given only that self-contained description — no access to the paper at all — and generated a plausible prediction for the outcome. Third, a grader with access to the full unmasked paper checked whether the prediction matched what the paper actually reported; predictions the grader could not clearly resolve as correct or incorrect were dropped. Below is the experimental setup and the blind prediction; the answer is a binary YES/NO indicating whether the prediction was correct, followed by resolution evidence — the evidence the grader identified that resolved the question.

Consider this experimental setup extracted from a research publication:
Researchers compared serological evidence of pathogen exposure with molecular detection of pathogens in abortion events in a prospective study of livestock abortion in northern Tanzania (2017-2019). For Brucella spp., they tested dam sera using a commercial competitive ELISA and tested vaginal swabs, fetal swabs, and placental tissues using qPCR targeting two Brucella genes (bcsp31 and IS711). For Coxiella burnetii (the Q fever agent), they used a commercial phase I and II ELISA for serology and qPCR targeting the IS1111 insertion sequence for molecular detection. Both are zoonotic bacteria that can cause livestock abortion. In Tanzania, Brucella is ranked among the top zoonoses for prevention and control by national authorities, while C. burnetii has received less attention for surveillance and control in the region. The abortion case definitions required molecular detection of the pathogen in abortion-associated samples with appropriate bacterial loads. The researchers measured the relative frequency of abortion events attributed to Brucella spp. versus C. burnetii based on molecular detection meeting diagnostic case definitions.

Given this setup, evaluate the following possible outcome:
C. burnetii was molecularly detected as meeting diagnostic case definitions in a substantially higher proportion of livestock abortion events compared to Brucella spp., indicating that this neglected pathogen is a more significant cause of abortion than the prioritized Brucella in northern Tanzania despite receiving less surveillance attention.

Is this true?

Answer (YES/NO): YES